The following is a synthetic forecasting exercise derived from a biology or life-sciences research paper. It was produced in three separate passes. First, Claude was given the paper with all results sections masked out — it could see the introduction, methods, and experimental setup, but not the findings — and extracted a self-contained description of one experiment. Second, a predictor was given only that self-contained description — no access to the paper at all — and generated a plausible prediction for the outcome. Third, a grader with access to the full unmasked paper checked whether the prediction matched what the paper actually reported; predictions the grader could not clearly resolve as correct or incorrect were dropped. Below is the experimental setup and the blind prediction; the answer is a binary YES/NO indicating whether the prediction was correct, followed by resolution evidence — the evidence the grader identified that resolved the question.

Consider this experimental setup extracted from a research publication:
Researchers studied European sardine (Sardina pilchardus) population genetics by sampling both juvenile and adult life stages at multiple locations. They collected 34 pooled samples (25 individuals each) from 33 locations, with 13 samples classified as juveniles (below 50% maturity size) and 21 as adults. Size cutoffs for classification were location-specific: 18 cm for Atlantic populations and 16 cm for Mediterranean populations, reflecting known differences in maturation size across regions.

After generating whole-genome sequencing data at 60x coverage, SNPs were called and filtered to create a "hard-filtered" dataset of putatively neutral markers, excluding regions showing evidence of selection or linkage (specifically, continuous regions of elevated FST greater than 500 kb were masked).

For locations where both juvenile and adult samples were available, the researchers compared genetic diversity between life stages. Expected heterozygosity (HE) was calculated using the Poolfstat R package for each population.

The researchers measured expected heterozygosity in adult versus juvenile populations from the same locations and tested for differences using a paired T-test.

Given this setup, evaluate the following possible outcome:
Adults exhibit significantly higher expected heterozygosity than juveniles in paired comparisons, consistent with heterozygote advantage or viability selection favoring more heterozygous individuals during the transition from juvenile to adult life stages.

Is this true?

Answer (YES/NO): NO